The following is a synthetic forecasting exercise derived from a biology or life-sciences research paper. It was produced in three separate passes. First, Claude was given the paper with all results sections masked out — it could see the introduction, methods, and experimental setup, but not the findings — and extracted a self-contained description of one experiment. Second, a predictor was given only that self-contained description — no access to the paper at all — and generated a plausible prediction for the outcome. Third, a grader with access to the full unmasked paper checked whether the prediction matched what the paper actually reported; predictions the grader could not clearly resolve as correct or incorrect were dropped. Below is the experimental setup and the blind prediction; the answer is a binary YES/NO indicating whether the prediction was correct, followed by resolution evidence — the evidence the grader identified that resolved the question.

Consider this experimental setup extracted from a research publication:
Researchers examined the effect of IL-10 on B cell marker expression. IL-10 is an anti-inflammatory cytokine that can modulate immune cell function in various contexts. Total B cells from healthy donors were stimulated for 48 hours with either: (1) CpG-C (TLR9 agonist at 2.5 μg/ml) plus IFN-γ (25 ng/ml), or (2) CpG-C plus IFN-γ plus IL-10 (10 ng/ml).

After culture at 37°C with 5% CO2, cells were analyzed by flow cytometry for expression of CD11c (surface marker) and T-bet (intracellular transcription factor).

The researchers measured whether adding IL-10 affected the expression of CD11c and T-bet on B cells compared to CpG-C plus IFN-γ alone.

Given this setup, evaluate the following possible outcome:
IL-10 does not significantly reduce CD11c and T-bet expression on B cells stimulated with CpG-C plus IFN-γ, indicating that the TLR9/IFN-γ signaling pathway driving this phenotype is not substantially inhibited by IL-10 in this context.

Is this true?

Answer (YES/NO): YES